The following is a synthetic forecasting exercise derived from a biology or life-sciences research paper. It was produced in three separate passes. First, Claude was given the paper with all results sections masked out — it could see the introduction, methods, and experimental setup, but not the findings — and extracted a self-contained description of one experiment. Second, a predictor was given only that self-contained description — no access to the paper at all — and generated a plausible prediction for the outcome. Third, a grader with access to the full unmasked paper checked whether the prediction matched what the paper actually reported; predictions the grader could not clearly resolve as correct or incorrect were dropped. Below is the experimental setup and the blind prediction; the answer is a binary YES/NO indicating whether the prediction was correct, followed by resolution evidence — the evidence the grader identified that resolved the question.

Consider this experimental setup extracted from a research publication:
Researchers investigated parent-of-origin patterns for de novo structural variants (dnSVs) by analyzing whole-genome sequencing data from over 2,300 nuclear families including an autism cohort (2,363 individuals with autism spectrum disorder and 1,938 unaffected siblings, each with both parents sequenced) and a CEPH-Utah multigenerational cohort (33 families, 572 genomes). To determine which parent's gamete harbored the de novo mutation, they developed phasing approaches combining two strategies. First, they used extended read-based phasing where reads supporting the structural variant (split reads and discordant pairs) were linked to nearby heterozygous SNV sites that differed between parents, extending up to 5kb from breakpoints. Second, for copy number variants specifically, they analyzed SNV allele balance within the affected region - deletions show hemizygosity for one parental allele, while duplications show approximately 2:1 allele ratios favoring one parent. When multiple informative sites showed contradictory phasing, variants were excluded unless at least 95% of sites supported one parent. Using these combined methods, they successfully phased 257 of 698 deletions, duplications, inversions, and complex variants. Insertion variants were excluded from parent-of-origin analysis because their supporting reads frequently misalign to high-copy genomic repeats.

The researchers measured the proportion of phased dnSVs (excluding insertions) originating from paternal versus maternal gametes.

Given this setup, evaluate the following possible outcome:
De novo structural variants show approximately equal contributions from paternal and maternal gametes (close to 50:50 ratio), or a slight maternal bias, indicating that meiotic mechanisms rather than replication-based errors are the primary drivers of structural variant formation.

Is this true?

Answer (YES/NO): NO